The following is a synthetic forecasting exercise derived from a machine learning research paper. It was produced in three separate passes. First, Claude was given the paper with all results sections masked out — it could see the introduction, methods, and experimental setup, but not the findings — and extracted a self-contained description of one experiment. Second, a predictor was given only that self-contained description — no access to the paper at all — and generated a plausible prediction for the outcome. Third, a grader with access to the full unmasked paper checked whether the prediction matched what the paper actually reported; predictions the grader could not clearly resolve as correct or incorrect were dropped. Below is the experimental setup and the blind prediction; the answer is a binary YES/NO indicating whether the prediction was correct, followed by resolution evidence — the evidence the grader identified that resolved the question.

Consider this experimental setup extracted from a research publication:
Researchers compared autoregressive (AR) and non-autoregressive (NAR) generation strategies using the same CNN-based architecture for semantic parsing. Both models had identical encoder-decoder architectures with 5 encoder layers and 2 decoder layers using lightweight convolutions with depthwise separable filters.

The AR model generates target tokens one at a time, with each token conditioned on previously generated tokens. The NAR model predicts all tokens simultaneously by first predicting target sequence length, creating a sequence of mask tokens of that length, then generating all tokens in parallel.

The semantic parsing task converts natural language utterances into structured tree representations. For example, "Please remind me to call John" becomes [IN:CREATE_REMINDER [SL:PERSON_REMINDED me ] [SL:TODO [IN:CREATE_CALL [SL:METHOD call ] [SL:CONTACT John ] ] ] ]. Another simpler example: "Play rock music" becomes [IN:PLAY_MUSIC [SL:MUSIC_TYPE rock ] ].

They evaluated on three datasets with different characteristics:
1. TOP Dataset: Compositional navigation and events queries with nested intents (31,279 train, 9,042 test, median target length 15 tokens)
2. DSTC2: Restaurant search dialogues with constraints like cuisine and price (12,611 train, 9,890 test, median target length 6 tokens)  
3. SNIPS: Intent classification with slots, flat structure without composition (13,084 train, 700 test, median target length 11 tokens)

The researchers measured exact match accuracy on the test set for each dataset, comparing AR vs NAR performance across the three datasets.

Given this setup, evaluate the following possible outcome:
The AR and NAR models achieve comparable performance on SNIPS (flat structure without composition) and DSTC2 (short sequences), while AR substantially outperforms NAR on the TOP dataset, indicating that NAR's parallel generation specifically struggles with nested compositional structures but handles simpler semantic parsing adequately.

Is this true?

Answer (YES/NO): NO